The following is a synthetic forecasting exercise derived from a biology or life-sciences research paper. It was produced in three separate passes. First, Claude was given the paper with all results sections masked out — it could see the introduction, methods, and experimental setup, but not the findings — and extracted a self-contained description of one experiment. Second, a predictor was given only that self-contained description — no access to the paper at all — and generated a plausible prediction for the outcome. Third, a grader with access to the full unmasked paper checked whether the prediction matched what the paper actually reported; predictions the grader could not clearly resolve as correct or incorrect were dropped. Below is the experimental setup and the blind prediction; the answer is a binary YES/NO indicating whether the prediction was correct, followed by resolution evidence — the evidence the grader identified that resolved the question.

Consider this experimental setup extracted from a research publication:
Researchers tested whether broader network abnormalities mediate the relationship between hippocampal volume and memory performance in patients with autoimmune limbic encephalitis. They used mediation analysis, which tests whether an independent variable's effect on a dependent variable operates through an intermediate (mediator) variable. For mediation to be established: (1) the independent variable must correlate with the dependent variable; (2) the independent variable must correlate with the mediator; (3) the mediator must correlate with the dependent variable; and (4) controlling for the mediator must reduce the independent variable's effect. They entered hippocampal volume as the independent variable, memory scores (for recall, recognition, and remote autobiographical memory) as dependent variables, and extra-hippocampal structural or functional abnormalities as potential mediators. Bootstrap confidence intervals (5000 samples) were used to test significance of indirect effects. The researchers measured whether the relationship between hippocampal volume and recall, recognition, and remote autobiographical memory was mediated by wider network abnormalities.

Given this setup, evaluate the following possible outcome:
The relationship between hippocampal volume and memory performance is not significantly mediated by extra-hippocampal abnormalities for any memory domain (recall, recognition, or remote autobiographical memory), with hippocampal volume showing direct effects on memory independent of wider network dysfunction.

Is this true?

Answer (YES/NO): NO